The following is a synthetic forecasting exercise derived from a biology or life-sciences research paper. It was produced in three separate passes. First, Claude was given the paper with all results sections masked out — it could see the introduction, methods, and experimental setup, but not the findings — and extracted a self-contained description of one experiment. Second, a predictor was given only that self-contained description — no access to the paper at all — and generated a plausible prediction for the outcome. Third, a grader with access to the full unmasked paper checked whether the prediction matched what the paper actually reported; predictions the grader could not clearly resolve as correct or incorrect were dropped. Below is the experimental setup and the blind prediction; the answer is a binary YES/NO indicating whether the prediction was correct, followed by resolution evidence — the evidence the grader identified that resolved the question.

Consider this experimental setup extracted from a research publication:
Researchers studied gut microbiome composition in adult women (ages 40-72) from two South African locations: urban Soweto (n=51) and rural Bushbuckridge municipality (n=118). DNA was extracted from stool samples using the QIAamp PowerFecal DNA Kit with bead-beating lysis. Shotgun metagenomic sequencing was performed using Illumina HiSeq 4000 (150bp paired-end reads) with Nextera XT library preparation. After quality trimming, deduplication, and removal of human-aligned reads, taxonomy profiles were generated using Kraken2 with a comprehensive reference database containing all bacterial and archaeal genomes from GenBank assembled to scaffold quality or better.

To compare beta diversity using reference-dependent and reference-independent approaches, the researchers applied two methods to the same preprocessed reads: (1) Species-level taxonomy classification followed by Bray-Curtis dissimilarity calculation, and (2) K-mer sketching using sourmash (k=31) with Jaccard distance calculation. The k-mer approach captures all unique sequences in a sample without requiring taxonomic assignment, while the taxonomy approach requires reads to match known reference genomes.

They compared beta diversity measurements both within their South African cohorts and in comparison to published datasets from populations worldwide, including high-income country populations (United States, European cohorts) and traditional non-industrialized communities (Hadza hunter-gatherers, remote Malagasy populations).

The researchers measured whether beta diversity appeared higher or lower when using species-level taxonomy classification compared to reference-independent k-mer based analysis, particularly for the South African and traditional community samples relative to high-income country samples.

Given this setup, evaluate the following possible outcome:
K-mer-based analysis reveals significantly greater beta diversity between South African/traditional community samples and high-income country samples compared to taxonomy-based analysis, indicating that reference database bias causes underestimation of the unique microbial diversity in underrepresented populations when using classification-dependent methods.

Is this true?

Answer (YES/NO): YES